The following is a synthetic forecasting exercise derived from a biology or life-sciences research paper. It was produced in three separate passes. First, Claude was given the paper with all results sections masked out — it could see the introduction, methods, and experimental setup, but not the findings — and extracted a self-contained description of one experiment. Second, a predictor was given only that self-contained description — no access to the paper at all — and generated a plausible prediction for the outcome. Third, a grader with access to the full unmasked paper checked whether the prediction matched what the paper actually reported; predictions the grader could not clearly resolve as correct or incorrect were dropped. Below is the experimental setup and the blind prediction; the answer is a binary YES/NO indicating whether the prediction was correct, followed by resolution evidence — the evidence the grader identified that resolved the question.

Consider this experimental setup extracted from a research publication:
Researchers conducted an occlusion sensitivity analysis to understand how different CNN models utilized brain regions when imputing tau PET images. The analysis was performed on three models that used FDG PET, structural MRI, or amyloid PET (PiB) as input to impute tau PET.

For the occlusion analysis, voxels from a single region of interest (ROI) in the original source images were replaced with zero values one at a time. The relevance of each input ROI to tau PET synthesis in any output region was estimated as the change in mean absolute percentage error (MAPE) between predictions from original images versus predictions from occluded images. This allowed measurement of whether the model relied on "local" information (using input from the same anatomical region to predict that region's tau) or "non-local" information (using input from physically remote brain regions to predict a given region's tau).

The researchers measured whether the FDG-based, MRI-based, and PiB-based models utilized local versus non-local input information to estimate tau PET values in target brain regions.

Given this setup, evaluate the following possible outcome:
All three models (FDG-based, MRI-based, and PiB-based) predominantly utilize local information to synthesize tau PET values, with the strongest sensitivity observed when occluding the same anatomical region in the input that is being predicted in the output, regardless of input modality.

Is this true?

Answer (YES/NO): NO